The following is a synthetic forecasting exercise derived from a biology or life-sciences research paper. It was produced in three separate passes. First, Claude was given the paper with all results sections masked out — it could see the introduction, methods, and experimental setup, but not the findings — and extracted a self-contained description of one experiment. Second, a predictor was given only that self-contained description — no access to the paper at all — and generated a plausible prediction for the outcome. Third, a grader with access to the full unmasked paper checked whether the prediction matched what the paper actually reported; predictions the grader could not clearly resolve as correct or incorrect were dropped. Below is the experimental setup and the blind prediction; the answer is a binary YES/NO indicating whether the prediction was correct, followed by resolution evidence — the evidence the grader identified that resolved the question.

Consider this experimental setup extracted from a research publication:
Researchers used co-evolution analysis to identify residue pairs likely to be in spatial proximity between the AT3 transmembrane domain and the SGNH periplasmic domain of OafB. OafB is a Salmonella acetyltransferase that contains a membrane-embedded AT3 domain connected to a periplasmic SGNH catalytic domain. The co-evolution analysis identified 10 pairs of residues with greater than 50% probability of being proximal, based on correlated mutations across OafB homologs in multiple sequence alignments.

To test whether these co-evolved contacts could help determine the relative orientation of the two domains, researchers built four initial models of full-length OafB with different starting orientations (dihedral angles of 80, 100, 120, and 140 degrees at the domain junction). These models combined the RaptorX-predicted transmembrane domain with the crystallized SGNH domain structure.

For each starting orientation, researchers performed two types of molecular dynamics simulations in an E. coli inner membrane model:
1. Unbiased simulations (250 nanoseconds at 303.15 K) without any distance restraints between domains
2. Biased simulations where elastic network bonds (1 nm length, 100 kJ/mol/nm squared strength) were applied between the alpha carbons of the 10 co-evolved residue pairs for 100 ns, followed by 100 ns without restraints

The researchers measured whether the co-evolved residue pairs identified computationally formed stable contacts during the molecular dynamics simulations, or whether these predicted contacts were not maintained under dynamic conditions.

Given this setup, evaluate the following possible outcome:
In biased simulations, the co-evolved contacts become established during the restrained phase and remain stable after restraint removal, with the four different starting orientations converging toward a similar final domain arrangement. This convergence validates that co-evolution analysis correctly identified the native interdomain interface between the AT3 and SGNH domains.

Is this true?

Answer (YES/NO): YES